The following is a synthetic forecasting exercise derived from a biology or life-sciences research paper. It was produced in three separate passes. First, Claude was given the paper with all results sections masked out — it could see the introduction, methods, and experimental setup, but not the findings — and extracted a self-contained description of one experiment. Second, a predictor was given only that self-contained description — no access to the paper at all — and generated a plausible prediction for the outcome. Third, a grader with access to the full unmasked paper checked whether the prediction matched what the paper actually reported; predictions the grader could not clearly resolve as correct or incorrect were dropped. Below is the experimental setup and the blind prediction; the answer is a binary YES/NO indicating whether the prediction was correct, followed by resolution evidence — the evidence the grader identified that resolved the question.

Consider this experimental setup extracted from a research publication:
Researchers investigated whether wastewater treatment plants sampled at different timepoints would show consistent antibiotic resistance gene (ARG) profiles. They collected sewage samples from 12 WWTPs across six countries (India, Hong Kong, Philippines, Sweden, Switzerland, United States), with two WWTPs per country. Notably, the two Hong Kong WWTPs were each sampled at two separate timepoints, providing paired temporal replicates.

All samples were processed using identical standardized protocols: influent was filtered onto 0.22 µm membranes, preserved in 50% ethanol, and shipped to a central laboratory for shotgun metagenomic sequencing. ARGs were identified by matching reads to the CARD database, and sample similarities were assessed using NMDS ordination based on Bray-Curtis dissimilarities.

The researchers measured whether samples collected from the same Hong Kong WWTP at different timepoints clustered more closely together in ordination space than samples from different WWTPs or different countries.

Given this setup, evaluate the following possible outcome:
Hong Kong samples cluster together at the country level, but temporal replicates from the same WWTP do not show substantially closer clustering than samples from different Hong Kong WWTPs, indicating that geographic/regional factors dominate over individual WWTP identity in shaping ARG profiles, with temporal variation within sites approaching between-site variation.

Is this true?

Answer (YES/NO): NO